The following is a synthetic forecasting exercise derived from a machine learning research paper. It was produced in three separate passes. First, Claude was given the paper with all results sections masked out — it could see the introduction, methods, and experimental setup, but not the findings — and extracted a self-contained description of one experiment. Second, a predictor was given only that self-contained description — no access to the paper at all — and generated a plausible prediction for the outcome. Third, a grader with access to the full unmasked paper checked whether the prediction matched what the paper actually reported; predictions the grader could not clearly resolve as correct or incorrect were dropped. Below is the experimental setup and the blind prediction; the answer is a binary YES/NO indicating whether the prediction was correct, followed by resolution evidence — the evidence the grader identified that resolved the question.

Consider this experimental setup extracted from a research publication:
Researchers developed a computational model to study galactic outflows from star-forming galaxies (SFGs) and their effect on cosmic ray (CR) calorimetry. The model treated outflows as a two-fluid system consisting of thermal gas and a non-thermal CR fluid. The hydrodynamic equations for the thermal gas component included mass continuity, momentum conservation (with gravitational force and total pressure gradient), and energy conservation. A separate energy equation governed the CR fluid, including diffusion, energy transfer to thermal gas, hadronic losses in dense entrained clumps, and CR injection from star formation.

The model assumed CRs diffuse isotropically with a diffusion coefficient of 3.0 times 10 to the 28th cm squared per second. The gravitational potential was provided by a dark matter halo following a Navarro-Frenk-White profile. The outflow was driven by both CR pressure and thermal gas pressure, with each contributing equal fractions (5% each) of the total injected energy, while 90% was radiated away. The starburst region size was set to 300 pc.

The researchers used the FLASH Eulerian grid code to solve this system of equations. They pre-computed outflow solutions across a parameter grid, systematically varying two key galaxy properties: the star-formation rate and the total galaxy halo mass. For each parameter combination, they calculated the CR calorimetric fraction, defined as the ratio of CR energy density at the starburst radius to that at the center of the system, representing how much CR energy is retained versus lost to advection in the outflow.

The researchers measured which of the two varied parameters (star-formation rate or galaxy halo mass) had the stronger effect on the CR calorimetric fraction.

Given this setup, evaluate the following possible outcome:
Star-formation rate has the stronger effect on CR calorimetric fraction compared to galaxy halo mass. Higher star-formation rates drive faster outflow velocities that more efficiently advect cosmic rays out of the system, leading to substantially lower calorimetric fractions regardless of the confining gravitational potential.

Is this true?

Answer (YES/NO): NO